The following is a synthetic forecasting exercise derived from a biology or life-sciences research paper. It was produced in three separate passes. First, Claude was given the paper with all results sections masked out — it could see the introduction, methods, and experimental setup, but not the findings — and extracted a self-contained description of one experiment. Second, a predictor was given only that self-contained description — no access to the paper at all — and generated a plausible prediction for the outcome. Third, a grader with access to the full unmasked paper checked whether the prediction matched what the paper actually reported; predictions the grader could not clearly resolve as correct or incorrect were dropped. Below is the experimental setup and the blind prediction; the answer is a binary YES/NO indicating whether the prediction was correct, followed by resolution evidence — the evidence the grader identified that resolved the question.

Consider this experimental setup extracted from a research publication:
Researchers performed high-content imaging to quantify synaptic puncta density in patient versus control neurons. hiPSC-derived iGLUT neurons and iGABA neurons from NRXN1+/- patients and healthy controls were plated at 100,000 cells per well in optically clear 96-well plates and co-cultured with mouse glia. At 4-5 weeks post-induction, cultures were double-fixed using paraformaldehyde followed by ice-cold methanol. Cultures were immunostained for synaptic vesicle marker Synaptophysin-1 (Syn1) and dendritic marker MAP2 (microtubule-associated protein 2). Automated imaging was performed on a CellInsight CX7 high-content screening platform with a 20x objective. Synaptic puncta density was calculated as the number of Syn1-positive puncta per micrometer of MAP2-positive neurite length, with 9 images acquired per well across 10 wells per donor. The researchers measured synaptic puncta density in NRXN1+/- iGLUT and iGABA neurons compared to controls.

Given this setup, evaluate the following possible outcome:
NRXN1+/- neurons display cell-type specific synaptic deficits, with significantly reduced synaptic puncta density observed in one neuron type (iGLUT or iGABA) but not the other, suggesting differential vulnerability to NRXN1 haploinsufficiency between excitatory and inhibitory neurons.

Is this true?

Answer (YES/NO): NO